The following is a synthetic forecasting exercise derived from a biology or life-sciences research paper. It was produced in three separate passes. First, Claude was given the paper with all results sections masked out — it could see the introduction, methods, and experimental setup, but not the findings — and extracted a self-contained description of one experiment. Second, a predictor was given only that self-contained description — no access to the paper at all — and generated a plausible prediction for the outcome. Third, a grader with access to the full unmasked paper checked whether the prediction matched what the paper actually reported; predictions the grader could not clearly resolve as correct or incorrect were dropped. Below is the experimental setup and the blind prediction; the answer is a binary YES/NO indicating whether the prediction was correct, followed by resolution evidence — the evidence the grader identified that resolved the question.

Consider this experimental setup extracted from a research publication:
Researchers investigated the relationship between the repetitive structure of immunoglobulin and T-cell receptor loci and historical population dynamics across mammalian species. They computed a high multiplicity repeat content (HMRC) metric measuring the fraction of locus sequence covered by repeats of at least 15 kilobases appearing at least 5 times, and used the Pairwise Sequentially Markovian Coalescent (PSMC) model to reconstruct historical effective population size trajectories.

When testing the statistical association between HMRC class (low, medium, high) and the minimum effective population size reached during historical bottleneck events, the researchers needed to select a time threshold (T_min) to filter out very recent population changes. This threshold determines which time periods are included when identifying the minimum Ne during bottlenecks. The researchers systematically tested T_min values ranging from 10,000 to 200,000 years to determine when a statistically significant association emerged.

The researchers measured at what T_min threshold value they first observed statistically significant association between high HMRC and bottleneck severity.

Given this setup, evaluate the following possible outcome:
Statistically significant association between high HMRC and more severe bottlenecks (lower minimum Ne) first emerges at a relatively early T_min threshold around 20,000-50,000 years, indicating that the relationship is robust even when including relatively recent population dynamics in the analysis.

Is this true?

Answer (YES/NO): YES